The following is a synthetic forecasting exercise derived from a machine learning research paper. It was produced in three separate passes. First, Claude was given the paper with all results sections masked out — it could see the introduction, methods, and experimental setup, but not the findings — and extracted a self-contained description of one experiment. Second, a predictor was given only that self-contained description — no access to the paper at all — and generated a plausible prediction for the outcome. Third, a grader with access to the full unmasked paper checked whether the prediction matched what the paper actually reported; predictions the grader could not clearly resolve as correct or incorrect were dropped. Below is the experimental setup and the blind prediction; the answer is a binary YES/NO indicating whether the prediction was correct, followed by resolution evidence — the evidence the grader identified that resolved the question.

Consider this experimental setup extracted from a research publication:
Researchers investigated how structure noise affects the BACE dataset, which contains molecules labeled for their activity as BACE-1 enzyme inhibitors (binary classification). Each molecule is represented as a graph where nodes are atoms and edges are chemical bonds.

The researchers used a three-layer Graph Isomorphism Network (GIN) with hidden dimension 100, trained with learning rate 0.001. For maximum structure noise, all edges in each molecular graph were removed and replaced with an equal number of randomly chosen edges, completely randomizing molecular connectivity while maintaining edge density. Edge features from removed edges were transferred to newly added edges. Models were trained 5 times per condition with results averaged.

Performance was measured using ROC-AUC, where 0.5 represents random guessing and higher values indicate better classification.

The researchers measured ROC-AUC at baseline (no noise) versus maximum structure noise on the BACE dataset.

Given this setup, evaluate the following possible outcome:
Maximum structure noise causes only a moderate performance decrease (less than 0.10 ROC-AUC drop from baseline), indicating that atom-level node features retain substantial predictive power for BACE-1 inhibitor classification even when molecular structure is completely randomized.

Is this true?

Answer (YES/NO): NO